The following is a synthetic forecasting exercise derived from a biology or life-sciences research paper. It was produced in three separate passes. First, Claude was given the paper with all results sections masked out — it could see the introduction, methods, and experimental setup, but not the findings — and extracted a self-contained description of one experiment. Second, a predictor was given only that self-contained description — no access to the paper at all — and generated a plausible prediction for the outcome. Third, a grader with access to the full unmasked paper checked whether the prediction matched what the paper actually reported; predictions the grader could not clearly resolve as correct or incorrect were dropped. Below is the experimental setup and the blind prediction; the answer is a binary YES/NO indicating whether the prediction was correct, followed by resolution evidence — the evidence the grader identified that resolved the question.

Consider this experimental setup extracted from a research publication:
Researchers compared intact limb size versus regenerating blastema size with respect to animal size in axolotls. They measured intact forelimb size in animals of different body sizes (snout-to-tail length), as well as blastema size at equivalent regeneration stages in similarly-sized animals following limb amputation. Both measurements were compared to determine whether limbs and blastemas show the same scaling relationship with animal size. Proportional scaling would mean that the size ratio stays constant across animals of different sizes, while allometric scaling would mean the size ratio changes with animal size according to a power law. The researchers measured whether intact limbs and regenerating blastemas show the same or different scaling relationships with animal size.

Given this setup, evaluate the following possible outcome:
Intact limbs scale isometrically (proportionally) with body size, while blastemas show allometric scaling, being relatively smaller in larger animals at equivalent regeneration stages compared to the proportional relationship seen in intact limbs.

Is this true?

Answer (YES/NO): YES